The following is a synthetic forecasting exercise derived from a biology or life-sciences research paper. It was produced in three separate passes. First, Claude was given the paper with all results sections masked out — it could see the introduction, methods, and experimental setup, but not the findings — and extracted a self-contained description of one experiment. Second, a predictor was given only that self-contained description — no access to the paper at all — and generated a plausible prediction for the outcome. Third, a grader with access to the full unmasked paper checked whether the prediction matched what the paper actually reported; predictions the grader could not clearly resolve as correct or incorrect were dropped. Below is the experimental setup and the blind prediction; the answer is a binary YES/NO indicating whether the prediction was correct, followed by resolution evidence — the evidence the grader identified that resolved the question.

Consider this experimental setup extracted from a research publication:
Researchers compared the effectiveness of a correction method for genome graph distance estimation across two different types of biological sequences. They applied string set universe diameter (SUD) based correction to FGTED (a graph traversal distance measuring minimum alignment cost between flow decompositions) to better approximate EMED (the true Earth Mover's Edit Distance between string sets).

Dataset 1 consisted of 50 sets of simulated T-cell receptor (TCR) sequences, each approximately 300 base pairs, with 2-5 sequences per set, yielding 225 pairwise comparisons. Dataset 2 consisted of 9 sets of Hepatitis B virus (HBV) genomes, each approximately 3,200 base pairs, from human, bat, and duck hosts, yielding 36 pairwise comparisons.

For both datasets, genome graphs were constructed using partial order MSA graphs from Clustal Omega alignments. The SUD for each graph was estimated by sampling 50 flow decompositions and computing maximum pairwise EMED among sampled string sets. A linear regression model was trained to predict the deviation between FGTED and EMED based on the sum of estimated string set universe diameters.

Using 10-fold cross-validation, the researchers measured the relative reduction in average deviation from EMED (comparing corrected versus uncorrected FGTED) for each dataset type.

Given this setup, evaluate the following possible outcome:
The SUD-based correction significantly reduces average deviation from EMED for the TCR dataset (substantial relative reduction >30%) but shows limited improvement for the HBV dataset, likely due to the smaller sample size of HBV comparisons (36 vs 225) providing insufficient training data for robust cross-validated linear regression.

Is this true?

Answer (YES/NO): NO